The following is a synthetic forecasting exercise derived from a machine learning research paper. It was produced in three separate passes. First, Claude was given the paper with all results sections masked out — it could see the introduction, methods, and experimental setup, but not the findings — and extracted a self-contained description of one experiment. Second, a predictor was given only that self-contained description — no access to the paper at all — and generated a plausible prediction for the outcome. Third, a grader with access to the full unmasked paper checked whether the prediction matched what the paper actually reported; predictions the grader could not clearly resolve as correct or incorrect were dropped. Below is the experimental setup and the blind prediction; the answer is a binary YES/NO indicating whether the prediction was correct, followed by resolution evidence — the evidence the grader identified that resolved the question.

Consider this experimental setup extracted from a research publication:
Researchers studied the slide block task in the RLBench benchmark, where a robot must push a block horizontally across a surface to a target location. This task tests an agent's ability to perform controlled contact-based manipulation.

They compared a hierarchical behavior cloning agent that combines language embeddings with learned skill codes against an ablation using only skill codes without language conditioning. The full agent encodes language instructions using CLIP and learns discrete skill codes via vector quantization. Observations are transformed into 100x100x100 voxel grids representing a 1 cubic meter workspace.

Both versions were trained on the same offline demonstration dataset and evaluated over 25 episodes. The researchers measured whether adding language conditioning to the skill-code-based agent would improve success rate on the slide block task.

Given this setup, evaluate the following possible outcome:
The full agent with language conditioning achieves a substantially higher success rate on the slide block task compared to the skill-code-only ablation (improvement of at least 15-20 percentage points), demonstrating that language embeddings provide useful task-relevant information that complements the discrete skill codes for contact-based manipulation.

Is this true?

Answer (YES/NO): YES